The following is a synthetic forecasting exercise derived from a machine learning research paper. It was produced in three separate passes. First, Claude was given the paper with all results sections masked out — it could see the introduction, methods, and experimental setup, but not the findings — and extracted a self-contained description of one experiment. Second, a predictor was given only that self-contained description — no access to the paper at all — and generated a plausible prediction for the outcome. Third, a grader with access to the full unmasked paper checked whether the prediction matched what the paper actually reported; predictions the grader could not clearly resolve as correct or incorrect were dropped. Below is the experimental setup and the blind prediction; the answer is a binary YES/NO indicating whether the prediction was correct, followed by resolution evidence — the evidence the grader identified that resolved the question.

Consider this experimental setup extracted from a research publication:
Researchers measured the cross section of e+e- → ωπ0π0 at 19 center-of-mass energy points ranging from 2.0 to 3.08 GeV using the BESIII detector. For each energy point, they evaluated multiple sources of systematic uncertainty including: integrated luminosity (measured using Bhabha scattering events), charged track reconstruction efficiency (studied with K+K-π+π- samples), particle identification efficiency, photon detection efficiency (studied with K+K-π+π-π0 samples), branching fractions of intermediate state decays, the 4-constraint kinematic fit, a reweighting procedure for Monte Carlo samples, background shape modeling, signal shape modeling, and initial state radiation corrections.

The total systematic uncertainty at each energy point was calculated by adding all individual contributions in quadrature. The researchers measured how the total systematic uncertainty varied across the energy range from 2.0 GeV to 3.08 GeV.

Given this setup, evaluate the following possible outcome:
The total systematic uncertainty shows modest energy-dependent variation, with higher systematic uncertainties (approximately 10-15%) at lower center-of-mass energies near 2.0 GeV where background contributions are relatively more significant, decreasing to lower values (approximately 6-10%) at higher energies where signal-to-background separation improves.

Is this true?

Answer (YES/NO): NO